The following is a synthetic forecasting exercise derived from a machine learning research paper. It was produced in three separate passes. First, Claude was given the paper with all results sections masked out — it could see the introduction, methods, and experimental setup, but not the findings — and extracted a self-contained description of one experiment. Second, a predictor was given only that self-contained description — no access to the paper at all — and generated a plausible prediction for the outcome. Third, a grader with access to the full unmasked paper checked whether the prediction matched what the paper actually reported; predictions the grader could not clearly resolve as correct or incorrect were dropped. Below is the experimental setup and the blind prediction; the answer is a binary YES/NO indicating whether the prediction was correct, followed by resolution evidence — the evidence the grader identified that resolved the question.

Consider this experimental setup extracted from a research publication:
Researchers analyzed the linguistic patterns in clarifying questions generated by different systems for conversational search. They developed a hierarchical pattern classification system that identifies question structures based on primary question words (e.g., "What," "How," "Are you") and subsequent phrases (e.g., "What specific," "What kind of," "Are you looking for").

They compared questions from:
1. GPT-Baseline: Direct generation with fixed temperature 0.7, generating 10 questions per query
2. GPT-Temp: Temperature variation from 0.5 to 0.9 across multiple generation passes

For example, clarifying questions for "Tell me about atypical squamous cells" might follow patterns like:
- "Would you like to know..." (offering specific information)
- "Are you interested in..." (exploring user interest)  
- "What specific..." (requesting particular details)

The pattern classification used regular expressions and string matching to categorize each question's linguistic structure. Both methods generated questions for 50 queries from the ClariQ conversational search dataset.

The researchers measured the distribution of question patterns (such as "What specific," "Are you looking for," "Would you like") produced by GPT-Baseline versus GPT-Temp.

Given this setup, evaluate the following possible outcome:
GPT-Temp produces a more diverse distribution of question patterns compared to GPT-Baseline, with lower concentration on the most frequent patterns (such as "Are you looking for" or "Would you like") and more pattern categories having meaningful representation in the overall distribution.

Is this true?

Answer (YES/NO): NO